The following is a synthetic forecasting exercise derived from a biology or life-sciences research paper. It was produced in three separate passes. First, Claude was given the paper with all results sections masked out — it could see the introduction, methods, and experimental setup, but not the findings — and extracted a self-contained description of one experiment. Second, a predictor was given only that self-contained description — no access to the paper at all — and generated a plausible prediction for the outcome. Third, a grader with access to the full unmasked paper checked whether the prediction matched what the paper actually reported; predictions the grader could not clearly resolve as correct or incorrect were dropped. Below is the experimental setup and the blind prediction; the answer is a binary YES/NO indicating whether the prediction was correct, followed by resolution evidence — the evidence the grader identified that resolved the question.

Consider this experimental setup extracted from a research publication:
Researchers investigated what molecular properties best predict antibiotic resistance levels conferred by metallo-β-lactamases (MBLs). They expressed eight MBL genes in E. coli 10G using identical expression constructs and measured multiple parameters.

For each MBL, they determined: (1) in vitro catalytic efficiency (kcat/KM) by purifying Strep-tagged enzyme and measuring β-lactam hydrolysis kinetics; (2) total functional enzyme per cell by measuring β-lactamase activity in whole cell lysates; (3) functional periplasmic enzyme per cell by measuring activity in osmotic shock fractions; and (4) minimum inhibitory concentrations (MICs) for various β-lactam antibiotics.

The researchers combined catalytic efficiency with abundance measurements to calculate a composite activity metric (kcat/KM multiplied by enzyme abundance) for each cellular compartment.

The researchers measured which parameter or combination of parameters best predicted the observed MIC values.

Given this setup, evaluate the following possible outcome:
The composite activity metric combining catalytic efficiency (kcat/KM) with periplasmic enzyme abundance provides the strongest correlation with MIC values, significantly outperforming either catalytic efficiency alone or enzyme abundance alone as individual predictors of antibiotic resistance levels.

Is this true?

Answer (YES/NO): NO